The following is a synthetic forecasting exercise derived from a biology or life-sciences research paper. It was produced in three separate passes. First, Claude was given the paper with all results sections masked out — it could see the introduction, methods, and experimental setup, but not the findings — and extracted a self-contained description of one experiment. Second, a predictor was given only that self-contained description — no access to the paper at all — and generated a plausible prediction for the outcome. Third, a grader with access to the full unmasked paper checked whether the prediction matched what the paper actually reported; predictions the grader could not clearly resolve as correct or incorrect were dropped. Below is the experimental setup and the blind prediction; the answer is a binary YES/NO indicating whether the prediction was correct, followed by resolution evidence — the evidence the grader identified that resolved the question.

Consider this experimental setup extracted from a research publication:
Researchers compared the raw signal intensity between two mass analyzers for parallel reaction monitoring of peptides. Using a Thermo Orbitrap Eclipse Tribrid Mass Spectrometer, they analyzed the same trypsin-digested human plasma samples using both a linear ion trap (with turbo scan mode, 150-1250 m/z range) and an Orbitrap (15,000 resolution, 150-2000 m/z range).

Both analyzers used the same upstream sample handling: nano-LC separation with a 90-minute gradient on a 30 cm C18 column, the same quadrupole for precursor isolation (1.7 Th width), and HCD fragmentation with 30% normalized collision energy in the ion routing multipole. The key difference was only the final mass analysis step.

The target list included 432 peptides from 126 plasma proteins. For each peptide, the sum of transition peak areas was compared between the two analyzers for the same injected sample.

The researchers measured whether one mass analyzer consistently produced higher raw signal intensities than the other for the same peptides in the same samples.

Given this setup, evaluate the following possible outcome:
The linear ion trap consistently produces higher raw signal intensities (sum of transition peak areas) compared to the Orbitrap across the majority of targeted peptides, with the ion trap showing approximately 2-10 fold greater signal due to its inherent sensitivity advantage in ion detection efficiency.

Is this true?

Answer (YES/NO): NO